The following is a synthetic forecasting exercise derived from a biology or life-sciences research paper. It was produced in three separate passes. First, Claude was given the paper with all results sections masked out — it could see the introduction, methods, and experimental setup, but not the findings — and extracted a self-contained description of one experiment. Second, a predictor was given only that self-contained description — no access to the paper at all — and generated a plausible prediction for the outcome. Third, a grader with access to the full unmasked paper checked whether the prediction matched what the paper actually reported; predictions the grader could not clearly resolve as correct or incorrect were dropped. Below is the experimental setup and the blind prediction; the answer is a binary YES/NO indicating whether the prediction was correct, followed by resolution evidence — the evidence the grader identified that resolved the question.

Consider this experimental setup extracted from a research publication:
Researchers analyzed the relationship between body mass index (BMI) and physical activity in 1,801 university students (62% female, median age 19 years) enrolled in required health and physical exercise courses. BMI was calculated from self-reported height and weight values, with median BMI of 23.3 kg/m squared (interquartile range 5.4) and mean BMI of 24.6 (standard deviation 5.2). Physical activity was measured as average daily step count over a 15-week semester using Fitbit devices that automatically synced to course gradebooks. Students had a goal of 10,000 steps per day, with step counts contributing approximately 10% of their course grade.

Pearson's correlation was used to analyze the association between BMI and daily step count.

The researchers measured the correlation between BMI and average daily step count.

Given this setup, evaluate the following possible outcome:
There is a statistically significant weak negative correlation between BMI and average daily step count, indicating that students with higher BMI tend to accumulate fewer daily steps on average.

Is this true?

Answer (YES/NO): YES